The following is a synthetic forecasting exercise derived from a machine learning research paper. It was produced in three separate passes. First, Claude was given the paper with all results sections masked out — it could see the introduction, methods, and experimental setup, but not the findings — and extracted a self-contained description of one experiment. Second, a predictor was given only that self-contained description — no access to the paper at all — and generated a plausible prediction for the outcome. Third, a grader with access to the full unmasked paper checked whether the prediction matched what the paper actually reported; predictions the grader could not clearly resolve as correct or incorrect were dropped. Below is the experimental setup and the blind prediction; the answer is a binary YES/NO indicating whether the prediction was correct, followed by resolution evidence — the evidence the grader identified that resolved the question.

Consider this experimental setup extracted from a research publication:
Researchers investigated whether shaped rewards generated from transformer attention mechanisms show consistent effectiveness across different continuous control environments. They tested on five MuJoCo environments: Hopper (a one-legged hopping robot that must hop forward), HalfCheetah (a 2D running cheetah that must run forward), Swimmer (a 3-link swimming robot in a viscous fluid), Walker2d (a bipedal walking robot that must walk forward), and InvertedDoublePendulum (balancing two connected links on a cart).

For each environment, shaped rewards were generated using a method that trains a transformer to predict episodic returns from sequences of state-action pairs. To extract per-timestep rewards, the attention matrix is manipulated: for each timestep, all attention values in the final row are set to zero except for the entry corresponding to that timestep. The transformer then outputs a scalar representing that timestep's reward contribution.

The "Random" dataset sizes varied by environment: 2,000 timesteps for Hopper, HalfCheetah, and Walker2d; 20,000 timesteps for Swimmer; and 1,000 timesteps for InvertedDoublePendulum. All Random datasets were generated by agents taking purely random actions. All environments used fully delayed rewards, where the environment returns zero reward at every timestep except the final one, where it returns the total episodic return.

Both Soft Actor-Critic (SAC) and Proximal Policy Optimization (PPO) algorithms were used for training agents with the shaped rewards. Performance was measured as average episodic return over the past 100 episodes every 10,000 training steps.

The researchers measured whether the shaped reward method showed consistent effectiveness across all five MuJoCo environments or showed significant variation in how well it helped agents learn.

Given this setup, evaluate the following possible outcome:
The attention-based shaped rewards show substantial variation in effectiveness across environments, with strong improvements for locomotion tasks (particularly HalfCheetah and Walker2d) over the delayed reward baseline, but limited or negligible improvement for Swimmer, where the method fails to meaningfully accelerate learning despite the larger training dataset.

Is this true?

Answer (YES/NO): NO